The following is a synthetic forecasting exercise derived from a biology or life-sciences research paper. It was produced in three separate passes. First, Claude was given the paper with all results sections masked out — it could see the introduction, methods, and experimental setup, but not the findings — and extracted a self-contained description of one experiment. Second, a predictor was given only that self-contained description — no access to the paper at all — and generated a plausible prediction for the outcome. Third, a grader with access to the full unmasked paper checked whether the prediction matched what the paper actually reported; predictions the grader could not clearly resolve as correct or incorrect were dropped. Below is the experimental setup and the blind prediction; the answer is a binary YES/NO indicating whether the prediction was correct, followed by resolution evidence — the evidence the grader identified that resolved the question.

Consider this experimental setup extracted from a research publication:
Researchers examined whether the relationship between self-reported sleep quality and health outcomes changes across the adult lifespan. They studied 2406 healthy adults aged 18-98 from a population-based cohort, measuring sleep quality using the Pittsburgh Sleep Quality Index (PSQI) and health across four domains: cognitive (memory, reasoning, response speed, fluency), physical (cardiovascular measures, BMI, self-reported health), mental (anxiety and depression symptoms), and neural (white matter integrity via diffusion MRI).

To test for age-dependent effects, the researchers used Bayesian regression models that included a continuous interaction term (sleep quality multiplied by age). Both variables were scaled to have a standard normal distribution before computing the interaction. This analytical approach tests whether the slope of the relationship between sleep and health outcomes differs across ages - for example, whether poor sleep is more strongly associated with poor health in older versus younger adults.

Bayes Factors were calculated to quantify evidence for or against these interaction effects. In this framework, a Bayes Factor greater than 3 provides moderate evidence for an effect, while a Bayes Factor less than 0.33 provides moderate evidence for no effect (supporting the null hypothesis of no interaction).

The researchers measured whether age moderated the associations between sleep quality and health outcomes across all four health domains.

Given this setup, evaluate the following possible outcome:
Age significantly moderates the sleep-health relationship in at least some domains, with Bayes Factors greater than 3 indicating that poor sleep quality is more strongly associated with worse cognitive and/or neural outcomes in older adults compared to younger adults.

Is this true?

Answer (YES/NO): NO